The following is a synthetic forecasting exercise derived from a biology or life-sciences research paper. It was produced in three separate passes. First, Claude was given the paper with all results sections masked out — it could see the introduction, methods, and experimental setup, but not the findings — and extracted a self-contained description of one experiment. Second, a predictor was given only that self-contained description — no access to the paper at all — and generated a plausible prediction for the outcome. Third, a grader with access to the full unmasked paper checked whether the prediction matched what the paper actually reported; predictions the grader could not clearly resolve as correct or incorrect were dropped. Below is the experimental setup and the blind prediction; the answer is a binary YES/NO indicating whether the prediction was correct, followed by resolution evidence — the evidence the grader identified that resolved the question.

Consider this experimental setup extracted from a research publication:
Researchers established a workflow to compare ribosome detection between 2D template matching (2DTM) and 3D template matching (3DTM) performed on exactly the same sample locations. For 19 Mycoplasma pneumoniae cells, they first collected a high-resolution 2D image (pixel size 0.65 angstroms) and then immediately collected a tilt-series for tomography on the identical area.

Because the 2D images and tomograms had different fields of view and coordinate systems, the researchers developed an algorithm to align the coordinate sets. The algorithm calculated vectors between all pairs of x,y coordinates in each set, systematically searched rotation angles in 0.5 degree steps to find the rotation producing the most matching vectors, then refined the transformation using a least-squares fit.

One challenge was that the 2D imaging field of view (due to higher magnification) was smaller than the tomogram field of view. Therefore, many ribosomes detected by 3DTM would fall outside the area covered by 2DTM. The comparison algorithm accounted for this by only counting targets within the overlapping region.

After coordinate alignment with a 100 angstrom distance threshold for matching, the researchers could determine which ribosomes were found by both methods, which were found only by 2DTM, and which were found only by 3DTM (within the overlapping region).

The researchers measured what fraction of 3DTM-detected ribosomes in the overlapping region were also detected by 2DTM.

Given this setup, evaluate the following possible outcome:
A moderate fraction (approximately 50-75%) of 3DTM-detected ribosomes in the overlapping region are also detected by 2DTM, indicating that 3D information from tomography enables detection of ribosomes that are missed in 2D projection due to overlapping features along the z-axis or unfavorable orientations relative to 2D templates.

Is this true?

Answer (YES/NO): YES